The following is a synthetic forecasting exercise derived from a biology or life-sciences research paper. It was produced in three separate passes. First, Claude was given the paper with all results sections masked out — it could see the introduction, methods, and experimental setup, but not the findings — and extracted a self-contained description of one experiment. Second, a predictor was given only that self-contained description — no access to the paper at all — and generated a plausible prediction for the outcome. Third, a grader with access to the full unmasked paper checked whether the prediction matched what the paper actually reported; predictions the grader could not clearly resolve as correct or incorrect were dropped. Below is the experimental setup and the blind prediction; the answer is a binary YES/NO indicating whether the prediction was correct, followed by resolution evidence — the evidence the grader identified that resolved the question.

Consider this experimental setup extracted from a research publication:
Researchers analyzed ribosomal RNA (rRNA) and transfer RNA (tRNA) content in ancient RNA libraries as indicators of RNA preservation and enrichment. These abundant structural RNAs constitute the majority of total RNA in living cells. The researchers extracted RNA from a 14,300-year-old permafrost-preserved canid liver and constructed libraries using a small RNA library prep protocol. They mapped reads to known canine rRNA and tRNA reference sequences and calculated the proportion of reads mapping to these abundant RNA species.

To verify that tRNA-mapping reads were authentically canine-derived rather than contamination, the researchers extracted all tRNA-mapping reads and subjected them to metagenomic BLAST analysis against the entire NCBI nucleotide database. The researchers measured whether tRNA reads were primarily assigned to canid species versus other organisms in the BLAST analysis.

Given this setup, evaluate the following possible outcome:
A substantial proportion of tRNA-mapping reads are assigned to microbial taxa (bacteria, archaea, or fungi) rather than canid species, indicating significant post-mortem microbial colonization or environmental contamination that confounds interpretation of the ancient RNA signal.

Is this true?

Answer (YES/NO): NO